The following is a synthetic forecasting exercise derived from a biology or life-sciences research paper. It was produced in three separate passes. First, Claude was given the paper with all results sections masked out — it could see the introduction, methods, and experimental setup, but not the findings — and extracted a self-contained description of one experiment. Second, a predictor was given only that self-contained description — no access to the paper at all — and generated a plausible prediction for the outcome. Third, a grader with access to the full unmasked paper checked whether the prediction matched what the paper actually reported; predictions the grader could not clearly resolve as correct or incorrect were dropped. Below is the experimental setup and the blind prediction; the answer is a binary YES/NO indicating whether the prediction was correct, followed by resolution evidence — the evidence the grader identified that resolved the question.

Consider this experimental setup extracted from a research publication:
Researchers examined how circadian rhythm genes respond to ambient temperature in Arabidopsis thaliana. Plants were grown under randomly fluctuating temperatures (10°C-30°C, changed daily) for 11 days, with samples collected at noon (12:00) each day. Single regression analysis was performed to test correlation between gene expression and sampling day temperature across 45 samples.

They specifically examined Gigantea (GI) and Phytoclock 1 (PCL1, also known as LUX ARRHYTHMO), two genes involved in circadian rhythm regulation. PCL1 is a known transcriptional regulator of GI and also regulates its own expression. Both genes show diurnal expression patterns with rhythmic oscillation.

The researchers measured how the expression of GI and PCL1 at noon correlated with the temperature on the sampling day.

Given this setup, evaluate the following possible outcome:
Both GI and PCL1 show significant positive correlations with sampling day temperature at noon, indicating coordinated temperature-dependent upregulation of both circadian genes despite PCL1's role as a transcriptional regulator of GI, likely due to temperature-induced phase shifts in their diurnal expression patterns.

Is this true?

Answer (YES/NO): NO